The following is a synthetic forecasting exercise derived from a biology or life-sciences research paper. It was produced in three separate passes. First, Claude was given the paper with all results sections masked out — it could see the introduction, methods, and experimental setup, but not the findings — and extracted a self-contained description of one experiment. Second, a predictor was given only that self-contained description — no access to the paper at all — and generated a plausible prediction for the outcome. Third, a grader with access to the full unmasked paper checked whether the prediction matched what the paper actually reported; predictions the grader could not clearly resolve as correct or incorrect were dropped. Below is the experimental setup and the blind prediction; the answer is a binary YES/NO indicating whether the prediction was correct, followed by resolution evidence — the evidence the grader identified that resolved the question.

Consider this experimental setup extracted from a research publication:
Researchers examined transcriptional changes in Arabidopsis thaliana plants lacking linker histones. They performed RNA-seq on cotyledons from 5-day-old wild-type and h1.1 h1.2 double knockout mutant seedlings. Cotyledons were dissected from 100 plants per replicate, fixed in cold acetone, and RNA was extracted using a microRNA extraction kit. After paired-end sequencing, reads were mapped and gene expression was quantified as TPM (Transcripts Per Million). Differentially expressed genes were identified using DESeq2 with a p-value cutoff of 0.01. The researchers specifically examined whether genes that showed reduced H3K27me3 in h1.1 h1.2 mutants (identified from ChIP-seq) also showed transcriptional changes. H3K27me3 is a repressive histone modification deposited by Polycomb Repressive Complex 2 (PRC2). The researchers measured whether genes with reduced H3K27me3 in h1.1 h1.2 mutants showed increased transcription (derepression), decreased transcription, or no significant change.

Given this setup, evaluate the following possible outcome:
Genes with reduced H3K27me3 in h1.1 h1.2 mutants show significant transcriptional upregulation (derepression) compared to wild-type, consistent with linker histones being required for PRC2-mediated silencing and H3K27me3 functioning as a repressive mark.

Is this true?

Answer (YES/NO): YES